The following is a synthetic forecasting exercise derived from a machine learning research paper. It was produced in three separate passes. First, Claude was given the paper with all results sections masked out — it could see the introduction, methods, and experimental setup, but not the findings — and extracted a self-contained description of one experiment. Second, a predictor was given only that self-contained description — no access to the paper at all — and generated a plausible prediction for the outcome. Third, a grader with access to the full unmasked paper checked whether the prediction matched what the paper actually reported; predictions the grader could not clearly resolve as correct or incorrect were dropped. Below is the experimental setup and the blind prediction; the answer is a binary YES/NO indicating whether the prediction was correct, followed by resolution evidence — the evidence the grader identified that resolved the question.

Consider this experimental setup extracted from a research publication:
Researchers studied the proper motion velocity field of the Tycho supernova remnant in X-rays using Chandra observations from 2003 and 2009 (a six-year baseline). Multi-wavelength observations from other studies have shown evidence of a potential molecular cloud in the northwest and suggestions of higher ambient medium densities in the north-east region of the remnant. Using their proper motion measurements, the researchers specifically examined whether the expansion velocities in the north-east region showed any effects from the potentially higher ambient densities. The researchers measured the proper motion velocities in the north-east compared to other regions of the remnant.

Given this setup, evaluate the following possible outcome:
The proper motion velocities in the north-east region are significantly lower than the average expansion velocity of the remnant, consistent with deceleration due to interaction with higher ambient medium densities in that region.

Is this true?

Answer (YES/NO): NO